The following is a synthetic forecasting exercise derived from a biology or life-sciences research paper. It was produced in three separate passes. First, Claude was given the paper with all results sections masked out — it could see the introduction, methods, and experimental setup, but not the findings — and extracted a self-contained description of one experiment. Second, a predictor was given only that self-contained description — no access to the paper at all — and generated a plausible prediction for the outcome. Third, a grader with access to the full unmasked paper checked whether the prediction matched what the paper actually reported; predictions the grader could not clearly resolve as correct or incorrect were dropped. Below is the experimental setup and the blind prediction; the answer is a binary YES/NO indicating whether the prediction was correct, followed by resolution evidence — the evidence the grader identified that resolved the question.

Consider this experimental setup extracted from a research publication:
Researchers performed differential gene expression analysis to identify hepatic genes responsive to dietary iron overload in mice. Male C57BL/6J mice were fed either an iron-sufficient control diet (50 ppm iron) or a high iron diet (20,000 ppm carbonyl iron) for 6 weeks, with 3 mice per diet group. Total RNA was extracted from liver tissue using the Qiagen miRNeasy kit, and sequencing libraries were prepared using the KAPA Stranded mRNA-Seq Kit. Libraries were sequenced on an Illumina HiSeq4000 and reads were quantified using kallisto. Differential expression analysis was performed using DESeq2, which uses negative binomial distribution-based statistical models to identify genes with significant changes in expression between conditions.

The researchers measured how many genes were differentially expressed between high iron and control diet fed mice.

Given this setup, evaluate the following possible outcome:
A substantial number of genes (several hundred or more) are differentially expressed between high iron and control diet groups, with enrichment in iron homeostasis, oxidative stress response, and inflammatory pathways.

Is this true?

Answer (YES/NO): YES